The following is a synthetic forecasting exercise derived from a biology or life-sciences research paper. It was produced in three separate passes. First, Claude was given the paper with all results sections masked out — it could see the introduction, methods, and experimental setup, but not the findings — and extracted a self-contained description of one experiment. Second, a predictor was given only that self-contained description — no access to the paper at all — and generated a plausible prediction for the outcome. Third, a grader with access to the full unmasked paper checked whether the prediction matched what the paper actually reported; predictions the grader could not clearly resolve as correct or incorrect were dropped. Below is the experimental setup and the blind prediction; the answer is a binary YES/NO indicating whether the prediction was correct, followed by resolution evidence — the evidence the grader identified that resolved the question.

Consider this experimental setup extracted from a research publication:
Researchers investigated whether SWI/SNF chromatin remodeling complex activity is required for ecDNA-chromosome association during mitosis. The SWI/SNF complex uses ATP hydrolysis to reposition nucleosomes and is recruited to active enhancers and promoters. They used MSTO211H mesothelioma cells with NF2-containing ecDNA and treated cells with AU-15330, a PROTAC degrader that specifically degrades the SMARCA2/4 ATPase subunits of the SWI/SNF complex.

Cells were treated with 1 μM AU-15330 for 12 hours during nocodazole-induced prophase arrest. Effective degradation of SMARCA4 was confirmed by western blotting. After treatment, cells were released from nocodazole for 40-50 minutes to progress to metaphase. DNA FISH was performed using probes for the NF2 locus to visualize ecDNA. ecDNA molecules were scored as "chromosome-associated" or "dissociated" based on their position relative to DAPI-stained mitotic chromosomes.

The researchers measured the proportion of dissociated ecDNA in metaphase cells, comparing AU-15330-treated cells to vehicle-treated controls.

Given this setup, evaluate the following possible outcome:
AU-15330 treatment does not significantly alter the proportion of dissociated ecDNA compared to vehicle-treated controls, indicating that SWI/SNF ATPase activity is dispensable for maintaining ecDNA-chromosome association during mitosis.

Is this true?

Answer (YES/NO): YES